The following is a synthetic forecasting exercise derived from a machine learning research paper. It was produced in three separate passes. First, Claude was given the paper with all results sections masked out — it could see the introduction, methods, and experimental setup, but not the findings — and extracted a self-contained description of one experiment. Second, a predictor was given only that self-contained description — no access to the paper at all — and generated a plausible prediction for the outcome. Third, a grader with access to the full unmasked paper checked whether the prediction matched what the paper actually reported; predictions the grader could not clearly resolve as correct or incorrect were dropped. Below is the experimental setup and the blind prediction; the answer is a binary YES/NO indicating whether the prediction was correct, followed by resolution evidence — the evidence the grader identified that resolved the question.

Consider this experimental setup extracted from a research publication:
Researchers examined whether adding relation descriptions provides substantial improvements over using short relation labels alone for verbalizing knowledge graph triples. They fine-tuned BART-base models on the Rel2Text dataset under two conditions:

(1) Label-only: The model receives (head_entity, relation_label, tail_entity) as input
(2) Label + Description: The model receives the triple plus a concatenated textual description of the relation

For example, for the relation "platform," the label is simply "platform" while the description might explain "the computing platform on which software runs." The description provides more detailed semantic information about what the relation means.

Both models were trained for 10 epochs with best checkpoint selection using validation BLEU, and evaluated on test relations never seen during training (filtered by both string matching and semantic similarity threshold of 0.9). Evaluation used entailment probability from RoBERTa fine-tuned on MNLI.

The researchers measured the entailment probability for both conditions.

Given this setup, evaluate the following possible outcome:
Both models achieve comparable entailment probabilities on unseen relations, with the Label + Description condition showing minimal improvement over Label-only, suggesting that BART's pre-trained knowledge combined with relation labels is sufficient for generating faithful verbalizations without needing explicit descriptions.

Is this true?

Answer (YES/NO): YES